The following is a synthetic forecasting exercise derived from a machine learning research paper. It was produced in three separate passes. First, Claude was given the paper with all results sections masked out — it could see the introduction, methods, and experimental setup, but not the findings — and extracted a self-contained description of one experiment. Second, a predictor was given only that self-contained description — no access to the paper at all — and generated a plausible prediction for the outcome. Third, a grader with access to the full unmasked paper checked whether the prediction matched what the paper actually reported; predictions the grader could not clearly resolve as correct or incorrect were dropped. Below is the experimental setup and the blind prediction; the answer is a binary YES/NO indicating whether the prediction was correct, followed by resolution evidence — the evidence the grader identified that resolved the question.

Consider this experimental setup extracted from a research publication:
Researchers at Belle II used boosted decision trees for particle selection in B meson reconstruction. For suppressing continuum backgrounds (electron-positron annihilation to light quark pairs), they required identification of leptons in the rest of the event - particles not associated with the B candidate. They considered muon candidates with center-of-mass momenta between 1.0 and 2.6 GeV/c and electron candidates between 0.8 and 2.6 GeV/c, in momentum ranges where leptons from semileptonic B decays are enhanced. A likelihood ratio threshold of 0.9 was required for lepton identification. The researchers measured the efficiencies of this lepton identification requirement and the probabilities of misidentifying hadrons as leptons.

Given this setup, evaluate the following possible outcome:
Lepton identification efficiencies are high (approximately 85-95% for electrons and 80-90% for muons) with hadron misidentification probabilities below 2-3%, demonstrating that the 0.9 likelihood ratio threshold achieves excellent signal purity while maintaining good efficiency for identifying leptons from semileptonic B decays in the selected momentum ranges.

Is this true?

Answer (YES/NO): NO